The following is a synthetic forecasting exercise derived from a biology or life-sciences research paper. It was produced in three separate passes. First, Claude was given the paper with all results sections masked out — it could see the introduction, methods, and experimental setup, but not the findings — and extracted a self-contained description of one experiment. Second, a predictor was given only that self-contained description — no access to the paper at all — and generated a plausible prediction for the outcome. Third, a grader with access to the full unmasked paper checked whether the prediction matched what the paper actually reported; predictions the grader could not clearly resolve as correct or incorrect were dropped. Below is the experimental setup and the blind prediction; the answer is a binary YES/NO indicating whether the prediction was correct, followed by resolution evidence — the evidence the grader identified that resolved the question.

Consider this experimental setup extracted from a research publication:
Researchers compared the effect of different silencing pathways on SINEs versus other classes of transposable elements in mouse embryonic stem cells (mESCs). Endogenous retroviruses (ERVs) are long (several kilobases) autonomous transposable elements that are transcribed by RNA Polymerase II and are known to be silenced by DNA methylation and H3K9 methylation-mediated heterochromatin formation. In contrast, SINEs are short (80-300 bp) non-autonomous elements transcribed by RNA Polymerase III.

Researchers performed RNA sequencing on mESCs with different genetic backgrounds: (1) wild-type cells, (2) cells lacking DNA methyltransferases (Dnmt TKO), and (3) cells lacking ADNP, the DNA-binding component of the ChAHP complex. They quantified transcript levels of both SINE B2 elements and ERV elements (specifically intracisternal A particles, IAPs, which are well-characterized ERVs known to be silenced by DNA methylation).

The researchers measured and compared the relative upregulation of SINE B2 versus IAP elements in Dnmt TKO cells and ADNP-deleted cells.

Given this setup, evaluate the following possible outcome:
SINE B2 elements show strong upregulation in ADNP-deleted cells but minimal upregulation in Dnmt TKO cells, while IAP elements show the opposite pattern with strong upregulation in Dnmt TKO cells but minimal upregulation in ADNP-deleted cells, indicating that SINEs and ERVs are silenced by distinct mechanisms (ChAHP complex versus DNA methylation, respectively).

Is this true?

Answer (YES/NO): YES